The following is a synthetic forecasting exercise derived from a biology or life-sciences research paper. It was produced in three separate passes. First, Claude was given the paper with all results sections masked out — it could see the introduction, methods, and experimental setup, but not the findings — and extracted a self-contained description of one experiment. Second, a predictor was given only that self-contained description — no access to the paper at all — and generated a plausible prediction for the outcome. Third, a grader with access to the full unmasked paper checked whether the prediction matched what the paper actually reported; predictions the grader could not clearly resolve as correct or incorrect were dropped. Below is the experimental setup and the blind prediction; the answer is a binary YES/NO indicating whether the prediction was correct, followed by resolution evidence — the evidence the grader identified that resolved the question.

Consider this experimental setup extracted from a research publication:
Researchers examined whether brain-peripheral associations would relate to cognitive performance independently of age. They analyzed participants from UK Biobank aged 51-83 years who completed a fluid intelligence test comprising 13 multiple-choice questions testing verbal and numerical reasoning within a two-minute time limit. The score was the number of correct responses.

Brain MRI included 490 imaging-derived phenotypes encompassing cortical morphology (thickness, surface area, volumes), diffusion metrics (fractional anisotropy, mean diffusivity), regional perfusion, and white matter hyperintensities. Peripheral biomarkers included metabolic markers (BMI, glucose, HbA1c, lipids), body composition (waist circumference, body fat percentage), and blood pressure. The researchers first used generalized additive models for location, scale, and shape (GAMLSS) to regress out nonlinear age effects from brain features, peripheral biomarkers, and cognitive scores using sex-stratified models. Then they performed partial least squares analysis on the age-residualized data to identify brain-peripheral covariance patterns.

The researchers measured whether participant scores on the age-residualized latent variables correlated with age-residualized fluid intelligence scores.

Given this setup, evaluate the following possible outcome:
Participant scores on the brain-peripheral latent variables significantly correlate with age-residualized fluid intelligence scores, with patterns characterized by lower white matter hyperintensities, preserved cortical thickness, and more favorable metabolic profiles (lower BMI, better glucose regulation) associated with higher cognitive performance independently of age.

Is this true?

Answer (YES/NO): NO